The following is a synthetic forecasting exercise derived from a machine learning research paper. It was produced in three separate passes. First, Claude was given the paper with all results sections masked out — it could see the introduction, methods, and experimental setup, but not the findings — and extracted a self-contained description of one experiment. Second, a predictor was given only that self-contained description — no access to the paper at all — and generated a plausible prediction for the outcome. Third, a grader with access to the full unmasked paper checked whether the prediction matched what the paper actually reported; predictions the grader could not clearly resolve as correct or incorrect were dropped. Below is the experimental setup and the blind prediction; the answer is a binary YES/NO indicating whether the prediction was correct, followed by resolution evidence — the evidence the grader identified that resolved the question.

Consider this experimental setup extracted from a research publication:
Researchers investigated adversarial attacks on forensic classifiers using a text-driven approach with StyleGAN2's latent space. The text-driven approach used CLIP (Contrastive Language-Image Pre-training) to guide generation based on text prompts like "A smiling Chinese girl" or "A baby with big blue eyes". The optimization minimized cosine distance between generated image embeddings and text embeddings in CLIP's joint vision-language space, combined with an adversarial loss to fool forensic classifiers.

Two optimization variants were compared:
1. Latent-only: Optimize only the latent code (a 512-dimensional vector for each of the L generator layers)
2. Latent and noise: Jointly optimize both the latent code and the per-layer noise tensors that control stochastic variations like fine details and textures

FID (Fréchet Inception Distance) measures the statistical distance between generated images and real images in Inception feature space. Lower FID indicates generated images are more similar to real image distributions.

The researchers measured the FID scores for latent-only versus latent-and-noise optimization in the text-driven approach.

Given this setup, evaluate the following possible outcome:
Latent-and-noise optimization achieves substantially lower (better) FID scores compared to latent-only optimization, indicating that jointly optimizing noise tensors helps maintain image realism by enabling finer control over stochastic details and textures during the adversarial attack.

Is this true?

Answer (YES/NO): YES